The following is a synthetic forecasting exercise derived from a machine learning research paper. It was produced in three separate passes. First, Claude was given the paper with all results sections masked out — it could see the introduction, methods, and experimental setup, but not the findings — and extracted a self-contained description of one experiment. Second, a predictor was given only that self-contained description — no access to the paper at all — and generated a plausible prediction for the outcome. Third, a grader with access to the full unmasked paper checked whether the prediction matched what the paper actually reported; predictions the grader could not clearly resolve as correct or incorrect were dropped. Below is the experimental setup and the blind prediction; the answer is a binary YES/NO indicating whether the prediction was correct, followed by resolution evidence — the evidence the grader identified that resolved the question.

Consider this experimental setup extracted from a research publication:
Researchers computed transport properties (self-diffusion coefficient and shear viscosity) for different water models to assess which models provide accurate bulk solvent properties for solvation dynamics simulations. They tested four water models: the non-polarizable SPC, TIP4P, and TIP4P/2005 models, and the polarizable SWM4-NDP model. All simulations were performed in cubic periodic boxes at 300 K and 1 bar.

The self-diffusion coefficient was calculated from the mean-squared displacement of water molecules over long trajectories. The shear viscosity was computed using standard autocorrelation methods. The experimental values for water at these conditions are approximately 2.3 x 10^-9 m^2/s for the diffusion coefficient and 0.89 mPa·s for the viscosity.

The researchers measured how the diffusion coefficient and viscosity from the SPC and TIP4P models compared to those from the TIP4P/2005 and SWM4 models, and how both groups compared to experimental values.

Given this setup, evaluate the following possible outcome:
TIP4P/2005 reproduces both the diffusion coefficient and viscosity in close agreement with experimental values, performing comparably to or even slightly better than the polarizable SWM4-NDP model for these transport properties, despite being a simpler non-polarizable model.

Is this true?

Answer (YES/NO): YES